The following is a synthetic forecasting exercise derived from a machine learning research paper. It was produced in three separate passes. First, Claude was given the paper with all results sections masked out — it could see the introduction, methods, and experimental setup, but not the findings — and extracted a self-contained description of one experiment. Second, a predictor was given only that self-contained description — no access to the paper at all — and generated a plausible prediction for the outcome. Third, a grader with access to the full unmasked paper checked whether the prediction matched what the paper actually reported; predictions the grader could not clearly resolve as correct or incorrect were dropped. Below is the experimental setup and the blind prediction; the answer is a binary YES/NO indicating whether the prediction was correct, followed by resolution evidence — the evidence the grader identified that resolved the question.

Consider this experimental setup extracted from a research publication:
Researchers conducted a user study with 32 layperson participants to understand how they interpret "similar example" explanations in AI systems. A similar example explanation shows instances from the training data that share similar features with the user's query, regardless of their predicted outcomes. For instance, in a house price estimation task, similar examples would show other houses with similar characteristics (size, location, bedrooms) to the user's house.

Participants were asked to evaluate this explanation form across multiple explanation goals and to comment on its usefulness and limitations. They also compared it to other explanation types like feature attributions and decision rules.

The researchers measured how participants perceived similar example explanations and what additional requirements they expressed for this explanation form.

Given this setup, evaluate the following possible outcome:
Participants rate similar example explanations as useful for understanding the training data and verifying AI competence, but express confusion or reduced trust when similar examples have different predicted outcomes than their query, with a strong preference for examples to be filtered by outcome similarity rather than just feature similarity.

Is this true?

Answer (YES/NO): NO